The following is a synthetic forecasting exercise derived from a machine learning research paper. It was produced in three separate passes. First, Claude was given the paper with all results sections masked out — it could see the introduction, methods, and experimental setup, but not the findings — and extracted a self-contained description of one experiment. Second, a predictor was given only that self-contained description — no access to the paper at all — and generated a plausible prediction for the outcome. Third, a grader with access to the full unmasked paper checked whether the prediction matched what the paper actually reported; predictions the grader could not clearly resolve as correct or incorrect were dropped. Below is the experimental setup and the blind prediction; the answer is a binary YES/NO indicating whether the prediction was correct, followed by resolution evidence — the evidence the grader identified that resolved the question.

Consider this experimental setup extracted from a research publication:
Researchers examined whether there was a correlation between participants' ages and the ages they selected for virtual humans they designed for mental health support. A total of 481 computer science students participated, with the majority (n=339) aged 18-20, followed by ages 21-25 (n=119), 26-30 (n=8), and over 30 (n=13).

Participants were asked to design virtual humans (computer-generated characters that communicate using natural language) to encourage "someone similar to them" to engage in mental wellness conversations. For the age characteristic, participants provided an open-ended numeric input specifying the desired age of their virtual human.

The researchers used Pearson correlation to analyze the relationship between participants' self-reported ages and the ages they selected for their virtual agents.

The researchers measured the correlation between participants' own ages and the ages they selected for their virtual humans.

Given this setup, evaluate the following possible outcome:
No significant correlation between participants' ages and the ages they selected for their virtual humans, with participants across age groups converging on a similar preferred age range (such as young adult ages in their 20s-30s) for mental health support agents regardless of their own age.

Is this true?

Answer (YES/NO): NO